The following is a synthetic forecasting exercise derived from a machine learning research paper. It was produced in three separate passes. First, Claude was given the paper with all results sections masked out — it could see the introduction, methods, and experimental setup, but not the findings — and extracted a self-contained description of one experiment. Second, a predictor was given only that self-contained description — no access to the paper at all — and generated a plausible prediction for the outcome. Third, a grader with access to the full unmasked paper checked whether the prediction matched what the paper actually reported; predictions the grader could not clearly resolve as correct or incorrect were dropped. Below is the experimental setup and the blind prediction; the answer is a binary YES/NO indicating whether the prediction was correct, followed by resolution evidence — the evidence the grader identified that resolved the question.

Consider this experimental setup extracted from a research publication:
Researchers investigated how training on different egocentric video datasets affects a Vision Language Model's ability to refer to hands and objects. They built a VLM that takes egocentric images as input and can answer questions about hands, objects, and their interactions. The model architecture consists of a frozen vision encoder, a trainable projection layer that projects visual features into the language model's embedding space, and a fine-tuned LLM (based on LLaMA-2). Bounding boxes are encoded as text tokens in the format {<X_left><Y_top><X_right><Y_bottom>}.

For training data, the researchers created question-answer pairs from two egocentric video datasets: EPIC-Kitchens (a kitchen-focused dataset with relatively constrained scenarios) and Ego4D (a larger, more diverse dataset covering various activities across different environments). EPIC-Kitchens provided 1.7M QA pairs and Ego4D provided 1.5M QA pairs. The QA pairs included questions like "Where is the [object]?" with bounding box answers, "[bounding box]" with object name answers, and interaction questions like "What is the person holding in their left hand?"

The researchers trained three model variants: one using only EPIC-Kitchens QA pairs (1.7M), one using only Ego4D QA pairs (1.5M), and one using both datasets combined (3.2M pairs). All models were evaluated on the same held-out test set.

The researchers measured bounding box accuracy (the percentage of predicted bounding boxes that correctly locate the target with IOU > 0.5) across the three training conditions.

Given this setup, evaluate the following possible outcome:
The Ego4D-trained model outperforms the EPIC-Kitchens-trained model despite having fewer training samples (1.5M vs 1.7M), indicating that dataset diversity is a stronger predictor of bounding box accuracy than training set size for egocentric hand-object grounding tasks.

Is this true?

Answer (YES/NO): YES